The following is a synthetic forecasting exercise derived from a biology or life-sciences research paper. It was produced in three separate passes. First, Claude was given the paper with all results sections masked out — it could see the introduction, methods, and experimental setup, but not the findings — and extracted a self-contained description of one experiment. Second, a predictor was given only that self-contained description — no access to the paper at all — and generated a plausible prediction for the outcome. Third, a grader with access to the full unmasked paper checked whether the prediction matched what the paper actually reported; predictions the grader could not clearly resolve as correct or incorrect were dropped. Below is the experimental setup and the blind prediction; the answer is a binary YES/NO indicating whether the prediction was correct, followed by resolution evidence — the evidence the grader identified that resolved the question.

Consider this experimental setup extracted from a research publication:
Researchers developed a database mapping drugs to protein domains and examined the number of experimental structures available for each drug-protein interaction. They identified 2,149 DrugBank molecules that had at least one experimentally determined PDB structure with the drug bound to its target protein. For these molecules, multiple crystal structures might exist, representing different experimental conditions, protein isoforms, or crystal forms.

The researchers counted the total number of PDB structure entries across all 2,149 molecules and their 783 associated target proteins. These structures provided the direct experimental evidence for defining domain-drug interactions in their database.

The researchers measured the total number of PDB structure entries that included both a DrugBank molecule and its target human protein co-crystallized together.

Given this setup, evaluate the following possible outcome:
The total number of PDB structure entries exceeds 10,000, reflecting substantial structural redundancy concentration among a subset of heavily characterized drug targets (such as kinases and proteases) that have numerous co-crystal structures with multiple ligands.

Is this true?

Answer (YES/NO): NO